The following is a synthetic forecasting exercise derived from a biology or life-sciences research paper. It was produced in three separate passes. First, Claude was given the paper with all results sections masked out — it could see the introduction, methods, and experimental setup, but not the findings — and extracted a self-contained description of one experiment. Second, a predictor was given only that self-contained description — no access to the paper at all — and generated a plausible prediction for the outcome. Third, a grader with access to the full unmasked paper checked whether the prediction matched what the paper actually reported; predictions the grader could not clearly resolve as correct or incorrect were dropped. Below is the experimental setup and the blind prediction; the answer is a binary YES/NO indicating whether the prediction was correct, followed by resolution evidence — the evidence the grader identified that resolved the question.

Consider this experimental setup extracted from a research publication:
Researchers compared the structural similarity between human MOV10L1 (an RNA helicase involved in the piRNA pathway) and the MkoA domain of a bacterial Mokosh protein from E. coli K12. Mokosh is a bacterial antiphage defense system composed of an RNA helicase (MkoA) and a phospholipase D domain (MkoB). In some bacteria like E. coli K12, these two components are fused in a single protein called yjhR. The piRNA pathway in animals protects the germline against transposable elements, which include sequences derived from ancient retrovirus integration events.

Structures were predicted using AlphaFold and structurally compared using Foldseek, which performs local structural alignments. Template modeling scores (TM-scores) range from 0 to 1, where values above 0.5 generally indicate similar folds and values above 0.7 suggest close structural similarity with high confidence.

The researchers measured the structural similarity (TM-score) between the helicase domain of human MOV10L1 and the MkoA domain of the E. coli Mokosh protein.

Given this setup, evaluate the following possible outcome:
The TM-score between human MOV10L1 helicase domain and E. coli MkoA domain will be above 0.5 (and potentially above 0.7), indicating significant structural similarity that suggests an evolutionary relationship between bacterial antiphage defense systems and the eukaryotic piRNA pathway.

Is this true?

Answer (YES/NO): YES